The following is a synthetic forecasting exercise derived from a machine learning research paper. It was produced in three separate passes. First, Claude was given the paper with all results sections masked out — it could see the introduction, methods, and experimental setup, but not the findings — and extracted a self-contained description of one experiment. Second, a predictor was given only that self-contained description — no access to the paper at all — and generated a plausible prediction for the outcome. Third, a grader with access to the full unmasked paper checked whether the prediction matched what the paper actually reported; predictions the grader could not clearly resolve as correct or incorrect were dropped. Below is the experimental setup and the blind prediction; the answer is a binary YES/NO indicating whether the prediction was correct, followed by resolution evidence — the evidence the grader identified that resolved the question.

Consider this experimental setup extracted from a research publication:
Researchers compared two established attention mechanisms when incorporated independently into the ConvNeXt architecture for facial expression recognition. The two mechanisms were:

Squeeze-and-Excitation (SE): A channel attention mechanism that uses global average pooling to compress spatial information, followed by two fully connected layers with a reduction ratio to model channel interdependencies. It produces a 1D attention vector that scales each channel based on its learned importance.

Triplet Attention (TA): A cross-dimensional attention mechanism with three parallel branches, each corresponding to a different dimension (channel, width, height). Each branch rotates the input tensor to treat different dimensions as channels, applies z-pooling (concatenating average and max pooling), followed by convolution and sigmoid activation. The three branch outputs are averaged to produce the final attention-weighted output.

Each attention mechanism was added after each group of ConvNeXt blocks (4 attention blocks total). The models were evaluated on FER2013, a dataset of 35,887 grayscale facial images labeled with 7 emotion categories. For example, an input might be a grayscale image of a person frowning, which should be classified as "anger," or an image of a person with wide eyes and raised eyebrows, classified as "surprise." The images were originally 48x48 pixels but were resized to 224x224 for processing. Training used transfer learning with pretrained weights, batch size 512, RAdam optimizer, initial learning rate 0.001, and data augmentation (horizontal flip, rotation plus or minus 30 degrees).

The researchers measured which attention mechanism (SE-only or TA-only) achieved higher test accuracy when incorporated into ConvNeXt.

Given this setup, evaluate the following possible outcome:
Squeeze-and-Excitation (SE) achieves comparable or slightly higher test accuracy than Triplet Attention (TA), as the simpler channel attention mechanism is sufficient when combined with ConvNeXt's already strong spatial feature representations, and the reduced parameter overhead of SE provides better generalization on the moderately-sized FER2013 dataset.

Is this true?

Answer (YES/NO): YES